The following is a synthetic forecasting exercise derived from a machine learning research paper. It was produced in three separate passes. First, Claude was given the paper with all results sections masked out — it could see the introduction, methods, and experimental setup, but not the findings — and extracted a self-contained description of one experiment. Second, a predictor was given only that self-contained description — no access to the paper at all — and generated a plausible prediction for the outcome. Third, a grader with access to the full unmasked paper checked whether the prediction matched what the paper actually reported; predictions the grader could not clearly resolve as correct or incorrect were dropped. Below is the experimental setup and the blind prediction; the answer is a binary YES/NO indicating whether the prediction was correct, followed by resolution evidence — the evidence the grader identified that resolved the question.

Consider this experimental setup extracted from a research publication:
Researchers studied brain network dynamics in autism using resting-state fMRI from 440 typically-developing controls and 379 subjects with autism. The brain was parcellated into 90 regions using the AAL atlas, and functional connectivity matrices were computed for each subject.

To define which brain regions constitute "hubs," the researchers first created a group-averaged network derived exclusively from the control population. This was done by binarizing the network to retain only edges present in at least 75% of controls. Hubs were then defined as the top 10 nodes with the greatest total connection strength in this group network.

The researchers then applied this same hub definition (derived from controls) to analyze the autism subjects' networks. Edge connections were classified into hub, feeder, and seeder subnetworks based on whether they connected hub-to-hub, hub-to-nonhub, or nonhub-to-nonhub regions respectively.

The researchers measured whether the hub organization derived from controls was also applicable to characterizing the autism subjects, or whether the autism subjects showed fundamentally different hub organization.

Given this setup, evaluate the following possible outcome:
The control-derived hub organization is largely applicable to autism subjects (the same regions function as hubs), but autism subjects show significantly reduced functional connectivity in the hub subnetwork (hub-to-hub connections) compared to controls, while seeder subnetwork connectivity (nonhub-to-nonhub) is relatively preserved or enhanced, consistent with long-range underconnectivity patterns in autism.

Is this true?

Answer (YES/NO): NO